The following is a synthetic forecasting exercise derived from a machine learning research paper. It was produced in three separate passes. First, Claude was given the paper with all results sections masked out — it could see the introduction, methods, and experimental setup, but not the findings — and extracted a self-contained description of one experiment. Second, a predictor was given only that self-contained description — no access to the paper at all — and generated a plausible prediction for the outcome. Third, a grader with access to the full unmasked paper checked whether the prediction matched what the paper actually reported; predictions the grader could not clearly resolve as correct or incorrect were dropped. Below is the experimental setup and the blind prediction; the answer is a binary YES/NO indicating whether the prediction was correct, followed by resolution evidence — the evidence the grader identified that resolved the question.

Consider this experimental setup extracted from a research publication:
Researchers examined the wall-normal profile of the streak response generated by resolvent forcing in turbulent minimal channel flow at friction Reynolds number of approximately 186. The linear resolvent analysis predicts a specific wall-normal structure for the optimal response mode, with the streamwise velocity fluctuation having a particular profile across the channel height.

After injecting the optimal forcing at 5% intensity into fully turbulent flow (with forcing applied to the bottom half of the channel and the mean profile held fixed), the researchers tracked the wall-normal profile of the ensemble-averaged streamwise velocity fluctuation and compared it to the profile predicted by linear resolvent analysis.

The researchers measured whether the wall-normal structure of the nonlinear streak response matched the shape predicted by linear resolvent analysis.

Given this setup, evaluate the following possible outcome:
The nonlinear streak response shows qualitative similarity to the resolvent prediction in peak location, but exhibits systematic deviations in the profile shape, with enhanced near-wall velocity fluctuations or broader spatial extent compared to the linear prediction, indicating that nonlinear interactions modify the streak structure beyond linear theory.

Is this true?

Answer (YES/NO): NO